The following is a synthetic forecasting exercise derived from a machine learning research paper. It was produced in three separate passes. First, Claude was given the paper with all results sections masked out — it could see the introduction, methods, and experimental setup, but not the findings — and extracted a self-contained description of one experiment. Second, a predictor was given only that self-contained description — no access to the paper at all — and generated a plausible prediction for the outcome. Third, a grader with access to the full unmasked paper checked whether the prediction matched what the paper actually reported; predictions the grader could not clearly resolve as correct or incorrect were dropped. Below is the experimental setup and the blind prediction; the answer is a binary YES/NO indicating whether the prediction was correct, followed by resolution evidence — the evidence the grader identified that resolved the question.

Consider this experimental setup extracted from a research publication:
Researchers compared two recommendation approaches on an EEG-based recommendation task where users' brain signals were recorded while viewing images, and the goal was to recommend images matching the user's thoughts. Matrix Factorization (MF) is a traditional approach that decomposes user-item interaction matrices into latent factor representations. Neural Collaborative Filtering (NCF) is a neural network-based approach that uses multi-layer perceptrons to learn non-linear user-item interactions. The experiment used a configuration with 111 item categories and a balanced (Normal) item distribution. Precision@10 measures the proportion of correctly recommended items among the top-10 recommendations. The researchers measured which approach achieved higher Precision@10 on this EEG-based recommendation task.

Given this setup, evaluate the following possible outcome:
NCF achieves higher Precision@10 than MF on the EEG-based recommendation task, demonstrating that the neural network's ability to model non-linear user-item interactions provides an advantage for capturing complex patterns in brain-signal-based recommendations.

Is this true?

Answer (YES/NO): NO